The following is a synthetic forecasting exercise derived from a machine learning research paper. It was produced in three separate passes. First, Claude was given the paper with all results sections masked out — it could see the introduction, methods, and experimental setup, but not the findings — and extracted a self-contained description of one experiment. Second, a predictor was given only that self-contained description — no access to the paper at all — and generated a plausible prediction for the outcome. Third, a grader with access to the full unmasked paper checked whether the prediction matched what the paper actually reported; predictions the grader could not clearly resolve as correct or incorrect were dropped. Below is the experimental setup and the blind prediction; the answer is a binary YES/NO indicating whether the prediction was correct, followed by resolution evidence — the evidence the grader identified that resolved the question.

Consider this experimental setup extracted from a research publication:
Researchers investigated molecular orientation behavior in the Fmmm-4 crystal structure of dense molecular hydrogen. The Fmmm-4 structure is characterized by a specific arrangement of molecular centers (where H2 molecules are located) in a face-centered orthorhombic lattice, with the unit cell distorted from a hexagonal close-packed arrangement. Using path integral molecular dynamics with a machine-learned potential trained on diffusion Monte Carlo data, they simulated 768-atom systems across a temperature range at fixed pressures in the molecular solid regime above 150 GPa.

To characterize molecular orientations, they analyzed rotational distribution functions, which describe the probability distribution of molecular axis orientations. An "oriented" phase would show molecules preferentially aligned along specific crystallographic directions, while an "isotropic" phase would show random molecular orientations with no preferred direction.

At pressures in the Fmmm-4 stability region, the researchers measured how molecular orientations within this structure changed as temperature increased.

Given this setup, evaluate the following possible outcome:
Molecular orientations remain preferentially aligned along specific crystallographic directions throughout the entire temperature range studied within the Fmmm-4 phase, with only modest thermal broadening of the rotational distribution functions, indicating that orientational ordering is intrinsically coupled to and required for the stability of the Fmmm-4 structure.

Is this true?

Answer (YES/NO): NO